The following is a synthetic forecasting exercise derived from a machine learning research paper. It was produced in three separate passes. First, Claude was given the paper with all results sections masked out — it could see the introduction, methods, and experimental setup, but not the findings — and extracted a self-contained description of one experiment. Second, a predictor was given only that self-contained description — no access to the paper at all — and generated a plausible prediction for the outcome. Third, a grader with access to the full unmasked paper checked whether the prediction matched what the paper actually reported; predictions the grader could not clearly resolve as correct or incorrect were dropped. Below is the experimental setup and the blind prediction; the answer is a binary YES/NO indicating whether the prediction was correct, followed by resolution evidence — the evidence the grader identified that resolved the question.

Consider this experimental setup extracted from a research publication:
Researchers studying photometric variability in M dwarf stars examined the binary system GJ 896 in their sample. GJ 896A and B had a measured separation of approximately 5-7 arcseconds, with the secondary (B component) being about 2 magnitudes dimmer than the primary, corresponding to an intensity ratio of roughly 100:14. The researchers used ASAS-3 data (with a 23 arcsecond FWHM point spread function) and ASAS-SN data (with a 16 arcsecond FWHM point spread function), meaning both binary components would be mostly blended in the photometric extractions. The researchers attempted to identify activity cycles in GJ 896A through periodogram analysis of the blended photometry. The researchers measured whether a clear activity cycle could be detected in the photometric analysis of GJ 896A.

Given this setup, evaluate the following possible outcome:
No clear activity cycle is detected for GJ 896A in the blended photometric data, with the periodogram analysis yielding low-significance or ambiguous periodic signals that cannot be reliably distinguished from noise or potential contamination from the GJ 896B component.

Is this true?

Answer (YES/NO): YES